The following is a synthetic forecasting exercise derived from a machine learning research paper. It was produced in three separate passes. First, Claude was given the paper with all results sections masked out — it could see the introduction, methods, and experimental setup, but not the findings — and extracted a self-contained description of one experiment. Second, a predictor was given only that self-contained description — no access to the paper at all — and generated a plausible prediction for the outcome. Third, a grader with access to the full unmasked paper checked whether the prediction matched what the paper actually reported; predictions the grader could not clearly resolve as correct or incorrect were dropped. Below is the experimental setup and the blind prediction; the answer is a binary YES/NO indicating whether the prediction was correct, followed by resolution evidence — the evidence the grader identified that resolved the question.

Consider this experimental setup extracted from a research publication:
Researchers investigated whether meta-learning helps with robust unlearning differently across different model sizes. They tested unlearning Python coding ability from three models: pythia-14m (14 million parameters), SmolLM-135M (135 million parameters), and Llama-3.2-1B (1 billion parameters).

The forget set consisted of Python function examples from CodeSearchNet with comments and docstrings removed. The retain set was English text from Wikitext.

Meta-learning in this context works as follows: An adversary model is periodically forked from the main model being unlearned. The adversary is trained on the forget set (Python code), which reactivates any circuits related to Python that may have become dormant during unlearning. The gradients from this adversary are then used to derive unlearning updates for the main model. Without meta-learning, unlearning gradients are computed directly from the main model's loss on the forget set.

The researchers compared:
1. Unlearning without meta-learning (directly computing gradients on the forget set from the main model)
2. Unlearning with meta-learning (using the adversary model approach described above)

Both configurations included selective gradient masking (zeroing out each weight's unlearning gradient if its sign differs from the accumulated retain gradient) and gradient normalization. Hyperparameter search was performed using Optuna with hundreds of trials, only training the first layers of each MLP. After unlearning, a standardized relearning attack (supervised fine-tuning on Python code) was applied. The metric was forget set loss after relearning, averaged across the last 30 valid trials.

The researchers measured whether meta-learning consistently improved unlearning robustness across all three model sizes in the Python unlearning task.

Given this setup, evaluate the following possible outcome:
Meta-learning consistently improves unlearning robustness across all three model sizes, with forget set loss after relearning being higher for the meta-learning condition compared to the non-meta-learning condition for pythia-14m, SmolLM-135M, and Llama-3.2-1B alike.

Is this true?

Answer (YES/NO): NO